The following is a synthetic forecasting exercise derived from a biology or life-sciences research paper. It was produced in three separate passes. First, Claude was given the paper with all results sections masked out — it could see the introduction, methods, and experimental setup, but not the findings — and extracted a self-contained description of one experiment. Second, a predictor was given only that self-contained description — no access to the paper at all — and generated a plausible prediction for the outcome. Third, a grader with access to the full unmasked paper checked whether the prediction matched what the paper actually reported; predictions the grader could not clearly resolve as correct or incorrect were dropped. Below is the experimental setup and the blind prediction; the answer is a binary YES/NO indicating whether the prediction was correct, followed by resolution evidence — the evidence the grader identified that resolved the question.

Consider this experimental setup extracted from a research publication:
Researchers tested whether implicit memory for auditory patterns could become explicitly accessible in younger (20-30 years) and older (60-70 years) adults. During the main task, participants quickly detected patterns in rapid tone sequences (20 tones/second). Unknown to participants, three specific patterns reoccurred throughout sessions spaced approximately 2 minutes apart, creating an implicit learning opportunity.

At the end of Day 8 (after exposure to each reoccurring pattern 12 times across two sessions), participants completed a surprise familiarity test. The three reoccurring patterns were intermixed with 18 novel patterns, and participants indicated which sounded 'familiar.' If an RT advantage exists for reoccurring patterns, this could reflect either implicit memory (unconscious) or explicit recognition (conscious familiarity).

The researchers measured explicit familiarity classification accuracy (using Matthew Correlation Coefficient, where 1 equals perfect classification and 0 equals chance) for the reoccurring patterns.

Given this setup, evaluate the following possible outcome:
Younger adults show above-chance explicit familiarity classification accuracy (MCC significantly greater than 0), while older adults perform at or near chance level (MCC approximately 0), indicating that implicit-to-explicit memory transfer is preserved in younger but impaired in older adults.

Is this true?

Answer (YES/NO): NO